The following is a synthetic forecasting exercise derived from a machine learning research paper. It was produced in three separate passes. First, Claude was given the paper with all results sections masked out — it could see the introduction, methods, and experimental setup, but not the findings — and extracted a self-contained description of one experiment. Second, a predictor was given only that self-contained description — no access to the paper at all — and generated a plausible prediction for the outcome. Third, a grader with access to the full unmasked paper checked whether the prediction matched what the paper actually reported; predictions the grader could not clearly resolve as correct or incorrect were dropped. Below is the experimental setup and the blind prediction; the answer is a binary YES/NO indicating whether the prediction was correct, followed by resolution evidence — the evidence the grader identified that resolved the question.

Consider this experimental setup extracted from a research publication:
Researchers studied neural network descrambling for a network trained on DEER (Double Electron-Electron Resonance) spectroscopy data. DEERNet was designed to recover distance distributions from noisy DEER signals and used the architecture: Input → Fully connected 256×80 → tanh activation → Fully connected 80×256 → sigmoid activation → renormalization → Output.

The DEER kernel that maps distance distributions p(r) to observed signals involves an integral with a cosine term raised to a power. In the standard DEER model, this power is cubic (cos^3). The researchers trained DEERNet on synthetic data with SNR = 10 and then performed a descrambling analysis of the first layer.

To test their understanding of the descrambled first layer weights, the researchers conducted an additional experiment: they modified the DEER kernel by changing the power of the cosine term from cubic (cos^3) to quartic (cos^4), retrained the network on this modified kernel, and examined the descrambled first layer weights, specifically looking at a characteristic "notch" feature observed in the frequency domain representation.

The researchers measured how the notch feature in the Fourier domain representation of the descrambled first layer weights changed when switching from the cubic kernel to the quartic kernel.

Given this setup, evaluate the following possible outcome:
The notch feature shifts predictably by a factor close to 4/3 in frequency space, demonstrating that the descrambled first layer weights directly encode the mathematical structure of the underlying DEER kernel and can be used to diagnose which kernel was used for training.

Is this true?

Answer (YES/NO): NO